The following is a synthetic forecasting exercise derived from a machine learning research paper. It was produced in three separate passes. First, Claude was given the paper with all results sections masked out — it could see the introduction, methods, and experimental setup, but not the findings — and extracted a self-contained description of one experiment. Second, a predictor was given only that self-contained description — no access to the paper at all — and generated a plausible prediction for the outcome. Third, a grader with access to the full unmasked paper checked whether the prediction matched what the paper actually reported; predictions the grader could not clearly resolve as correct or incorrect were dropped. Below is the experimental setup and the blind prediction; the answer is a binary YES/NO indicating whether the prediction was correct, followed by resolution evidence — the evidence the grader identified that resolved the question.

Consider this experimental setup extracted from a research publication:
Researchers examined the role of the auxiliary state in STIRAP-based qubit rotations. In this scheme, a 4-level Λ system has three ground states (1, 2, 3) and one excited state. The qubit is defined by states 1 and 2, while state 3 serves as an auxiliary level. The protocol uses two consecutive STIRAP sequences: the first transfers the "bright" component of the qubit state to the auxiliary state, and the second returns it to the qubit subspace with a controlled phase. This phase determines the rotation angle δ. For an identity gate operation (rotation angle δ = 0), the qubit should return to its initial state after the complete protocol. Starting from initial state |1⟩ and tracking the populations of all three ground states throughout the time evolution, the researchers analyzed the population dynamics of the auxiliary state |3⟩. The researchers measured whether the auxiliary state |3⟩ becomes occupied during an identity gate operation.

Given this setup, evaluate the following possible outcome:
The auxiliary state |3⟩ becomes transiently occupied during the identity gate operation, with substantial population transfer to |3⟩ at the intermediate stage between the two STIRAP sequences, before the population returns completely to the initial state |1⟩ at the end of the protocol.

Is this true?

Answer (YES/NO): YES